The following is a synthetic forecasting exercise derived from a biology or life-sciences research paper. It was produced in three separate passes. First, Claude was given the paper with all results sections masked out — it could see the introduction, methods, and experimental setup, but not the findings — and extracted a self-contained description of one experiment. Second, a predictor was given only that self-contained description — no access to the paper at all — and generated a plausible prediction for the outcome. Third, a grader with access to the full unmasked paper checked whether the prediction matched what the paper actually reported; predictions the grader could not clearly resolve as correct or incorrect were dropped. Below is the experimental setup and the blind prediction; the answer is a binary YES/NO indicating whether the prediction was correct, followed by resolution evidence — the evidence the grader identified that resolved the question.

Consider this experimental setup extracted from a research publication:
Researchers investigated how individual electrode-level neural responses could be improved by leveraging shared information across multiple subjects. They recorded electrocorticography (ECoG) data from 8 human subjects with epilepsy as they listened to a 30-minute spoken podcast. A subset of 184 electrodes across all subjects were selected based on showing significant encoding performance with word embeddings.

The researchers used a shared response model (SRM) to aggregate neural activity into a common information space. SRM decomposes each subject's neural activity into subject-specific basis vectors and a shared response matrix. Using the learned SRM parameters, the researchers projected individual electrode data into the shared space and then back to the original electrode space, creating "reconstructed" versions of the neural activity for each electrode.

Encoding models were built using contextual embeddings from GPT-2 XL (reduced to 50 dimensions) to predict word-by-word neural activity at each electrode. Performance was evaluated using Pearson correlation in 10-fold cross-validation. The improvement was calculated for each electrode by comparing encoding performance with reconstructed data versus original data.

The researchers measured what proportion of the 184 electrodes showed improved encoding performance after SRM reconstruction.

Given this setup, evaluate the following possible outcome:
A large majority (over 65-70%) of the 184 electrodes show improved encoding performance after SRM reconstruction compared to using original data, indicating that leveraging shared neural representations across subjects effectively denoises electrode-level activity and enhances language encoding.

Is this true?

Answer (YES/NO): YES